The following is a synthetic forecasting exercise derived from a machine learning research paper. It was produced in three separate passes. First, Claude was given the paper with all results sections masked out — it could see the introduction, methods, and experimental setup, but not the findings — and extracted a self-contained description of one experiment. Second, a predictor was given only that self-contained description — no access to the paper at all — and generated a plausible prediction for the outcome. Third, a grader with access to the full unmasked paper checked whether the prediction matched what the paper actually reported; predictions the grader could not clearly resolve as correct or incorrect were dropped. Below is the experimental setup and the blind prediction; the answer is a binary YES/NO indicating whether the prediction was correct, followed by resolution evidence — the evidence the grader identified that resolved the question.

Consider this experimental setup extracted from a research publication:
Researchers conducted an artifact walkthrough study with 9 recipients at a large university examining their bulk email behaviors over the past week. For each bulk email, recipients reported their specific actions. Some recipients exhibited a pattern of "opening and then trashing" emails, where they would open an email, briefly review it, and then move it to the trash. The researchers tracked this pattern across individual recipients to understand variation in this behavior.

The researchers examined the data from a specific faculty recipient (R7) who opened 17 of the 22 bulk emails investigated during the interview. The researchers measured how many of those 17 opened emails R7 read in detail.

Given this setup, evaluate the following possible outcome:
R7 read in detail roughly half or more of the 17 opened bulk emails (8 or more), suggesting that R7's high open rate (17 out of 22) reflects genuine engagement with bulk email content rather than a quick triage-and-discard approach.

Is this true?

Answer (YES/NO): NO